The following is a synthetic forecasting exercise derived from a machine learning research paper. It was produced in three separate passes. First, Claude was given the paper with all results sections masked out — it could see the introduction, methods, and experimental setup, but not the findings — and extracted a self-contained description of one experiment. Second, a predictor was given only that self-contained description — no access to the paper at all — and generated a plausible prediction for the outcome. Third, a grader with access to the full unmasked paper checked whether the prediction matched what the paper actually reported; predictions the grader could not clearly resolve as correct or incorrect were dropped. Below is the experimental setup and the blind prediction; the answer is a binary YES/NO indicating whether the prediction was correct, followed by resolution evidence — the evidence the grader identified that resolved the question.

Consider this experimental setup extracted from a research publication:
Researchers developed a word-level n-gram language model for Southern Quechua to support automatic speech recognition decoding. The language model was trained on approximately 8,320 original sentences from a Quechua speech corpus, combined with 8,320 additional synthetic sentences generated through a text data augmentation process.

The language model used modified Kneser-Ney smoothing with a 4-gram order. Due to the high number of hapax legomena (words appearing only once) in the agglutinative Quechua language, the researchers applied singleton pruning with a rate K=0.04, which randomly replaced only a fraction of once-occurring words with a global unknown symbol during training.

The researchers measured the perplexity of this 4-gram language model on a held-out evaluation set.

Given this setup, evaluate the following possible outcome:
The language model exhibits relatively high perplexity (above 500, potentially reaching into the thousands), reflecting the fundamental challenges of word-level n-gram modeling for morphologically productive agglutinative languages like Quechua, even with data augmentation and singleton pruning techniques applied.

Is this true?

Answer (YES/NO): NO